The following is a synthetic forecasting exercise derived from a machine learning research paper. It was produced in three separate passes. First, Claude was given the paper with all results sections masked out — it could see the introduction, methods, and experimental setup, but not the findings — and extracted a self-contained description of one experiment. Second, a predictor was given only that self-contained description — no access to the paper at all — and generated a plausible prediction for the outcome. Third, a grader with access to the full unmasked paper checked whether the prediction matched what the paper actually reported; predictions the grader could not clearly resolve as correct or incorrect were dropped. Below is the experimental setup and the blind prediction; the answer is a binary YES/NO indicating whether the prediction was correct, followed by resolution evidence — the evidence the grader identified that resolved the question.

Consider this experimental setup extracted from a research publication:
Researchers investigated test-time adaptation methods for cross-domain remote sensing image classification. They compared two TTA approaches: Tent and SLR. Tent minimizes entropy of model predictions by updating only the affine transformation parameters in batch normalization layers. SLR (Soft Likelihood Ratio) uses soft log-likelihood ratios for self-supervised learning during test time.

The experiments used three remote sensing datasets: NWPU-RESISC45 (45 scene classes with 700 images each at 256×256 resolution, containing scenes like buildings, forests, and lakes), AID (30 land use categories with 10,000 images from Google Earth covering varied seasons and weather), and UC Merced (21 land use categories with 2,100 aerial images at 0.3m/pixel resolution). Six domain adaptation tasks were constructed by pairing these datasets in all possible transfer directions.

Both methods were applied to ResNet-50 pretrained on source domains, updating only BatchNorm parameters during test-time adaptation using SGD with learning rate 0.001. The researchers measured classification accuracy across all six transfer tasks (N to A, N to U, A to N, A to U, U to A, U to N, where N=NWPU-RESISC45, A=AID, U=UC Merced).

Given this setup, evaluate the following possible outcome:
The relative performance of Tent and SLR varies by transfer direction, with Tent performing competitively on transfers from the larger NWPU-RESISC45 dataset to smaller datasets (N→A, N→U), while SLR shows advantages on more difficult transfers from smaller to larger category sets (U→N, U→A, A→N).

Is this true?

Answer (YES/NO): NO